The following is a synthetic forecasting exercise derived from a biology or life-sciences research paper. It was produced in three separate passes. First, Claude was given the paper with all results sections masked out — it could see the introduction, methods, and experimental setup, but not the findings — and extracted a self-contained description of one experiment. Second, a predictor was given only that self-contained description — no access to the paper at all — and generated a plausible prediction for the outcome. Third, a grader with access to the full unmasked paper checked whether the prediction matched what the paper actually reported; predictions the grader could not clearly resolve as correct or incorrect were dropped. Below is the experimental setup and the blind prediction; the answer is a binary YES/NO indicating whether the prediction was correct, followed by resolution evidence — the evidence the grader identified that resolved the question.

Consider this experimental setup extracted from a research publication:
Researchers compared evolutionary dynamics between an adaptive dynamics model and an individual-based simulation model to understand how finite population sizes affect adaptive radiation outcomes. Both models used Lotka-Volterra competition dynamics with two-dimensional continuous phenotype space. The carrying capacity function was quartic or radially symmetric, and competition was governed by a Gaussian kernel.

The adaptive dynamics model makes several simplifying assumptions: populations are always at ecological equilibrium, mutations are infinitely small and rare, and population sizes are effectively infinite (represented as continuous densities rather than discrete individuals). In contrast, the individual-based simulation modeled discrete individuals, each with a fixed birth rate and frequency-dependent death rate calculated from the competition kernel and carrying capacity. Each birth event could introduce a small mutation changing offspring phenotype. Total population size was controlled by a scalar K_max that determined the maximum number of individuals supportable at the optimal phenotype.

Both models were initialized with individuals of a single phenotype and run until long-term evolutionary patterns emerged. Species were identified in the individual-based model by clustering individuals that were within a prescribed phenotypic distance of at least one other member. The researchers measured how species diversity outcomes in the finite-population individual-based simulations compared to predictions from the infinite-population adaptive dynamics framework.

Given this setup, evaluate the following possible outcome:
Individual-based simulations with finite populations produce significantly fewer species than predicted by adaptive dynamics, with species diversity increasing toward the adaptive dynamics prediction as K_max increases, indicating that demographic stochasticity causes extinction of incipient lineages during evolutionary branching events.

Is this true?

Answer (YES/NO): NO